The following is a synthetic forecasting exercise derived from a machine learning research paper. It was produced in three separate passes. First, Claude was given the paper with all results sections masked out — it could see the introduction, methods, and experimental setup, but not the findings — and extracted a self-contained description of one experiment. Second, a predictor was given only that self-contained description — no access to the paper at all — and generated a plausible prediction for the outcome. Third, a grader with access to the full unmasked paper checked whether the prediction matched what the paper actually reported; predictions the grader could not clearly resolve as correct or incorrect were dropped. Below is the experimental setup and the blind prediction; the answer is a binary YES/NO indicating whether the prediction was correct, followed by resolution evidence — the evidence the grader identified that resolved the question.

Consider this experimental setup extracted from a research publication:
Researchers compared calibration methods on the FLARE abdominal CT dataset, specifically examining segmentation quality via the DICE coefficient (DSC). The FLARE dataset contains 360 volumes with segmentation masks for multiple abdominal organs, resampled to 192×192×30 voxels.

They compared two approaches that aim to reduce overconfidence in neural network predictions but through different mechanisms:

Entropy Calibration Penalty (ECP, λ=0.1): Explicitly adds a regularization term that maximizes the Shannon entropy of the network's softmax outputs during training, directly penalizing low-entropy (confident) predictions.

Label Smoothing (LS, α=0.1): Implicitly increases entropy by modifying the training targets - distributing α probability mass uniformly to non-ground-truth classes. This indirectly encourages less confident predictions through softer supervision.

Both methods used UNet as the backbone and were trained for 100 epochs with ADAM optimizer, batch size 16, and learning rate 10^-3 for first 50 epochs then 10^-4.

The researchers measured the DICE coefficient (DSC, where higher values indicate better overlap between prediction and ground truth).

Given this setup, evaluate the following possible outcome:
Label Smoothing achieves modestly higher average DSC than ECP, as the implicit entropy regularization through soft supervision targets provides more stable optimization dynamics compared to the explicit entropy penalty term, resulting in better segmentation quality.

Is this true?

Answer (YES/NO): NO